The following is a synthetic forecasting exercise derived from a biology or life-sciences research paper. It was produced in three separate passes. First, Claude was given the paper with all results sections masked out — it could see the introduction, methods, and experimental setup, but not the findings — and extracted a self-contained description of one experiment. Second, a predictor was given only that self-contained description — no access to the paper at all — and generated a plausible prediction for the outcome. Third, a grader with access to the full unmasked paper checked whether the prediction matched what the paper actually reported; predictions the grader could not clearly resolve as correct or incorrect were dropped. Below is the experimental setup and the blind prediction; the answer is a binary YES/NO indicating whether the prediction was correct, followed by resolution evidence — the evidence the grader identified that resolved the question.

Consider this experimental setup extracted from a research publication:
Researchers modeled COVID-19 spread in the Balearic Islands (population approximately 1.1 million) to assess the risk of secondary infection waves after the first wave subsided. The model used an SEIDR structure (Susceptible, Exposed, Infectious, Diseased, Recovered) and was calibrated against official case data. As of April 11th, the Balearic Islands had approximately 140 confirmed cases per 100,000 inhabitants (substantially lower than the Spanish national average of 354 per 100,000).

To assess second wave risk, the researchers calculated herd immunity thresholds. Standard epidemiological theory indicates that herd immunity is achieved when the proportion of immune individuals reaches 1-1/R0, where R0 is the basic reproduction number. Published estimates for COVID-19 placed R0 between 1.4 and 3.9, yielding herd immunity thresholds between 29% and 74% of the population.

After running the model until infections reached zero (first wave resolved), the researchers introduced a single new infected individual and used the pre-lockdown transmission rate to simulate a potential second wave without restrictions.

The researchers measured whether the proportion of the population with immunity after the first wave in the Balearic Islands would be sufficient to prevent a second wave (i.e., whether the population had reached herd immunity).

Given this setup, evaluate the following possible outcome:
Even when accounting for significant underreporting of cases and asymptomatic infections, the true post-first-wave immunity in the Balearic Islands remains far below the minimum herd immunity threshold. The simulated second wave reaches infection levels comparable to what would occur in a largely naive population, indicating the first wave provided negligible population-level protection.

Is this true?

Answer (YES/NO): NO